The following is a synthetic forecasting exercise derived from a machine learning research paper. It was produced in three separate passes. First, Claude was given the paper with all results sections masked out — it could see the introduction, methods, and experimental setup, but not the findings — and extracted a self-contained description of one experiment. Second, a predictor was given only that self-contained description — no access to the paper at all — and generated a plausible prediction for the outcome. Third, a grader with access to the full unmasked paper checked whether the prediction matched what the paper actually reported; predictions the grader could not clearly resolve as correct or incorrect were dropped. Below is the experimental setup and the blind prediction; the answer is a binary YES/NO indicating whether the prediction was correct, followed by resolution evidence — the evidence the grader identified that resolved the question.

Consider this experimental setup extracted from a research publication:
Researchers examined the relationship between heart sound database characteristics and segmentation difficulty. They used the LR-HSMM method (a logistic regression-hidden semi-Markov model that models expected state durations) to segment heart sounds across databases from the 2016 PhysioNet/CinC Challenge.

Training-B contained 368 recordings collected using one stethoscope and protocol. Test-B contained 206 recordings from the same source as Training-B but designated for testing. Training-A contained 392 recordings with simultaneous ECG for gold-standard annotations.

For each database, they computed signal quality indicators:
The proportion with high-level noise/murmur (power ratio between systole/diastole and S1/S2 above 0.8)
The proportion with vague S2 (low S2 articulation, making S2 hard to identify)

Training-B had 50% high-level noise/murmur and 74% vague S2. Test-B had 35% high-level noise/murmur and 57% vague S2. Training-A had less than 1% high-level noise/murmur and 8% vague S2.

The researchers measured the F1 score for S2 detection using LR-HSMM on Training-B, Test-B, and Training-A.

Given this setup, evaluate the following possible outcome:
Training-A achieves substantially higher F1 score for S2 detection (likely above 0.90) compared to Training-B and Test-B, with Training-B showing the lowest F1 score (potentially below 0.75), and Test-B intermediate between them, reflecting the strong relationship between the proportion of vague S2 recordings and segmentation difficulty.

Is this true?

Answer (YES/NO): NO